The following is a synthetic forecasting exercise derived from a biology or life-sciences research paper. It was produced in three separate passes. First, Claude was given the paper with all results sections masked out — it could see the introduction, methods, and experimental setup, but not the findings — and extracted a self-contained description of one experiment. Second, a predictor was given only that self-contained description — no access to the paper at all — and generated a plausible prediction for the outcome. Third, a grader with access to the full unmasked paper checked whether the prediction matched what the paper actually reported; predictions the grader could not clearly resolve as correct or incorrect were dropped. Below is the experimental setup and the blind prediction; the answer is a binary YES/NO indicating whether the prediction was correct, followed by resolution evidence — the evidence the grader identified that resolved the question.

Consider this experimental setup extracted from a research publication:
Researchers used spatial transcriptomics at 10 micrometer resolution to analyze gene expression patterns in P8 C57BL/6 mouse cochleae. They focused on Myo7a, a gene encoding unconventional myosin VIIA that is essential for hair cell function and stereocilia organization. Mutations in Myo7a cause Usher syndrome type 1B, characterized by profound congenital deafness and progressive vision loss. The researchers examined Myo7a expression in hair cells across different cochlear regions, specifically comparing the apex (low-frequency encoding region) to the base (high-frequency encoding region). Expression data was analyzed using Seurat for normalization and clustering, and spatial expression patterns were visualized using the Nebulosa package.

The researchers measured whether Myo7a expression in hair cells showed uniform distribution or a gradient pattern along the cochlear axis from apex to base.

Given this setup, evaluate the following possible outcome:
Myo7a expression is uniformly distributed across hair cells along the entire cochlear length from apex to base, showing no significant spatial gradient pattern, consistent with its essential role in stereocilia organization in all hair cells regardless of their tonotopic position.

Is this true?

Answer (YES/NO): NO